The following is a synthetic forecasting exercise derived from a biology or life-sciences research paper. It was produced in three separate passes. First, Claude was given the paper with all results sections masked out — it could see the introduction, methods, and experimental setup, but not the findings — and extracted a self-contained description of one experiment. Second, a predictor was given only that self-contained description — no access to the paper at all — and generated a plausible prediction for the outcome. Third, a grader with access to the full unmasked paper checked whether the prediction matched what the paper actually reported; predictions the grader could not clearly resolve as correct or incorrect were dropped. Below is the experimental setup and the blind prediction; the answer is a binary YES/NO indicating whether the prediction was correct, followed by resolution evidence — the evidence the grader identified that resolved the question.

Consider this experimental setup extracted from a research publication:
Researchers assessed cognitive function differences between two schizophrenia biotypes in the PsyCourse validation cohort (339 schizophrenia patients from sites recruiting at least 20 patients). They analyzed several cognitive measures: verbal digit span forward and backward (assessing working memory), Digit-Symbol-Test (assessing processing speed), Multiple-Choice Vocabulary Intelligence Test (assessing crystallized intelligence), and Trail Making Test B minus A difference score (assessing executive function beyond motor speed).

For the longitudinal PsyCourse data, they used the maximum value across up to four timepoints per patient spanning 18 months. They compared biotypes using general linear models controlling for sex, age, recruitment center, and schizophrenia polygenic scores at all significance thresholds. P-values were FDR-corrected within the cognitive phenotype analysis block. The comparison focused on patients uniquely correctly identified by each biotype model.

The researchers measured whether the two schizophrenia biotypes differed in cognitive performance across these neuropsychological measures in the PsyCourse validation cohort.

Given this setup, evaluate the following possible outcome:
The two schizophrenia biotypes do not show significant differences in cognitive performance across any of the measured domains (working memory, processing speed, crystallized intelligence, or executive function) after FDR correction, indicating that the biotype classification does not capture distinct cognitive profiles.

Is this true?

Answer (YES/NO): YES